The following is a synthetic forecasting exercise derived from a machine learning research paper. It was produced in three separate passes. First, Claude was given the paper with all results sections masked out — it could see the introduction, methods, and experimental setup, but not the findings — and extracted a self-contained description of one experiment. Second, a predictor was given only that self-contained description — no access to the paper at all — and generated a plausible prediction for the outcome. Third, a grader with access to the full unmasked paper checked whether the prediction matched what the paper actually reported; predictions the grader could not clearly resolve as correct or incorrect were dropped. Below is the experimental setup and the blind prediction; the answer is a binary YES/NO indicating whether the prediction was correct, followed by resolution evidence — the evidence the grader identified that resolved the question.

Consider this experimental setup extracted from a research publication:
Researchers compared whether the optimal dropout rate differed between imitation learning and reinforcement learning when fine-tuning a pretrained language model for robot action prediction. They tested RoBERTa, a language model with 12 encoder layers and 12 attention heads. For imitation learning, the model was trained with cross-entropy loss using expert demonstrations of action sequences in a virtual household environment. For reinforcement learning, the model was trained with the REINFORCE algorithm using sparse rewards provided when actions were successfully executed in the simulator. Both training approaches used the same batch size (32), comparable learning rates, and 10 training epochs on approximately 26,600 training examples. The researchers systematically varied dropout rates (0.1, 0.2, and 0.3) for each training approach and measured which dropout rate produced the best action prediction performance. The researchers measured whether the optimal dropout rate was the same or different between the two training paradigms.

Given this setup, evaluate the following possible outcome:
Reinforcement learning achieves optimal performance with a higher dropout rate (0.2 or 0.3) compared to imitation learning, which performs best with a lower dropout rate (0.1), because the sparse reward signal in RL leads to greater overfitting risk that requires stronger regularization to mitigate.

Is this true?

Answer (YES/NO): NO